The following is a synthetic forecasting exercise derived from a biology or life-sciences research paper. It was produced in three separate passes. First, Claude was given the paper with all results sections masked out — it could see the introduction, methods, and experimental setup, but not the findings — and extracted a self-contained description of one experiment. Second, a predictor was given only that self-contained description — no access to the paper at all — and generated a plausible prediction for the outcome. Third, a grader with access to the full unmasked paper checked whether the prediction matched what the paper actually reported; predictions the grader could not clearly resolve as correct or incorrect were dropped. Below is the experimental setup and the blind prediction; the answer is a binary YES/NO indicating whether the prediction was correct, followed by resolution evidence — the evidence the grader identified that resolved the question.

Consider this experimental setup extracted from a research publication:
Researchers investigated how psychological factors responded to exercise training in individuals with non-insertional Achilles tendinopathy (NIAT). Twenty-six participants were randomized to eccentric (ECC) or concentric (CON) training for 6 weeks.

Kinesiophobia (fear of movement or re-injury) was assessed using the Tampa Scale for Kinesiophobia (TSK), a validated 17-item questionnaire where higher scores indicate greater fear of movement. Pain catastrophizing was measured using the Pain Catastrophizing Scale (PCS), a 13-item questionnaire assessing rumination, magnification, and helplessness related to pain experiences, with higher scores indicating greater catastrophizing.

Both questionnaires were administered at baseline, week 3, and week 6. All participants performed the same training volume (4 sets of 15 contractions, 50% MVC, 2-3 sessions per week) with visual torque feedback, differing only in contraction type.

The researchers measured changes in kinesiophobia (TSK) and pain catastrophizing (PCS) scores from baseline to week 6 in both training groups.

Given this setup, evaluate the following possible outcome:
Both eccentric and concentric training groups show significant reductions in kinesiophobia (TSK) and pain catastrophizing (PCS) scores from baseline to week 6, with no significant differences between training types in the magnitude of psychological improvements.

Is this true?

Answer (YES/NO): YES